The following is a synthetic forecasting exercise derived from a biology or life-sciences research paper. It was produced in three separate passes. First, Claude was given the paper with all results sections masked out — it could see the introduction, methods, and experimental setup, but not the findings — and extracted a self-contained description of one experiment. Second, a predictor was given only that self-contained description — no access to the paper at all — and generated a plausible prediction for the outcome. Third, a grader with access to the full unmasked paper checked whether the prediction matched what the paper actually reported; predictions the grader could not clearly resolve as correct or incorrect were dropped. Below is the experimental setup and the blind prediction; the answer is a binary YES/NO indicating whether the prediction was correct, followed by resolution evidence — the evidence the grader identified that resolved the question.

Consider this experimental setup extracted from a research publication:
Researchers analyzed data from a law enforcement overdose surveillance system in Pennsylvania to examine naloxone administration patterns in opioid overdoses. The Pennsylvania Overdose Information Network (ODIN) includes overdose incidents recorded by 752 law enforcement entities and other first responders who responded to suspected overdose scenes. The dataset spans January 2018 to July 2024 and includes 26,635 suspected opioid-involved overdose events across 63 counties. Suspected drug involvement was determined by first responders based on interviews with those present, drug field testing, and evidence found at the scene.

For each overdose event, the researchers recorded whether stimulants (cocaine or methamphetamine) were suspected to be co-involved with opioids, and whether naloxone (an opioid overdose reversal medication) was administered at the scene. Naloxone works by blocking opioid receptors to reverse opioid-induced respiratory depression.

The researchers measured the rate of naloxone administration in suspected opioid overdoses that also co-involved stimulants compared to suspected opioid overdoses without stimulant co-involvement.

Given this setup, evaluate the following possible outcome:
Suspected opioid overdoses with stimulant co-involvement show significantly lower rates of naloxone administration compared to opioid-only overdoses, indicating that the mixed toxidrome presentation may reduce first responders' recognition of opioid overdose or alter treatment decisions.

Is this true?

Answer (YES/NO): YES